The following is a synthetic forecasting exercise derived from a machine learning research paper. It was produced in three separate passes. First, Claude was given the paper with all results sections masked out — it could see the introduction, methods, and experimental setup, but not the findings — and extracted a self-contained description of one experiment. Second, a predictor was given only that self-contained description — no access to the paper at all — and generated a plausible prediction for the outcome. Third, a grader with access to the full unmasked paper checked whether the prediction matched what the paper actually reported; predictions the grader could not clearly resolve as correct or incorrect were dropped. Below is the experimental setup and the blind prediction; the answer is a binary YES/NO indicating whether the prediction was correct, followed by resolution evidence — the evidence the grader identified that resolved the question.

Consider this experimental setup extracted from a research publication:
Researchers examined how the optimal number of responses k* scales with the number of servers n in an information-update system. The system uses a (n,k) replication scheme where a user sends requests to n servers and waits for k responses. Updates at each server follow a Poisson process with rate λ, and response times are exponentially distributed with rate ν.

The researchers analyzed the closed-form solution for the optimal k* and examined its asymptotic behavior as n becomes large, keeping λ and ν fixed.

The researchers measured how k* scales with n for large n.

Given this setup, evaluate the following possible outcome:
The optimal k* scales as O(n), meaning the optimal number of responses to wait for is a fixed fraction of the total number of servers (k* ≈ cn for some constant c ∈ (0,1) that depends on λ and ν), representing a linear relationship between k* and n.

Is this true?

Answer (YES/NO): NO